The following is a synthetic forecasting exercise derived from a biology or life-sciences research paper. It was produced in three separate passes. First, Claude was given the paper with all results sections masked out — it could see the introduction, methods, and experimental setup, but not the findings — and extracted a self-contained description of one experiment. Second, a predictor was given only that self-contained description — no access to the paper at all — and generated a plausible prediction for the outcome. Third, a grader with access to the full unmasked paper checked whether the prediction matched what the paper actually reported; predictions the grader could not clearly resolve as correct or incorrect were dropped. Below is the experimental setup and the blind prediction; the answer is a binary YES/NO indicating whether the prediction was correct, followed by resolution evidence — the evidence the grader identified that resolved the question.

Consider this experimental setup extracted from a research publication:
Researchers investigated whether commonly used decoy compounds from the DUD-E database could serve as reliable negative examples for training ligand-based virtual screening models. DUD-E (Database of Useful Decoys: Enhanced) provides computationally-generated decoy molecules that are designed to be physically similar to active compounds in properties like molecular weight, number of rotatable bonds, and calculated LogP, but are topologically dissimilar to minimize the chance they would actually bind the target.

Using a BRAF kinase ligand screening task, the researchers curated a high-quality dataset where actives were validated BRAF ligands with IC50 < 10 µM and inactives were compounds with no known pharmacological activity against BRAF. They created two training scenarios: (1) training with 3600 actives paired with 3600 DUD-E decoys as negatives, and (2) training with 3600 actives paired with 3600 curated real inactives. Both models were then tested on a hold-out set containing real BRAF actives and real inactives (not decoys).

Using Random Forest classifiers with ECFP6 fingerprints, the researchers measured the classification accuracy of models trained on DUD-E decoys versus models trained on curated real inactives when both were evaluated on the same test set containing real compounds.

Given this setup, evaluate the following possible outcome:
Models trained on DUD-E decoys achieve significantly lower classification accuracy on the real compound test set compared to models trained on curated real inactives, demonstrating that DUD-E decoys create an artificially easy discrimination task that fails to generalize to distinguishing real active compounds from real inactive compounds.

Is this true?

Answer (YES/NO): YES